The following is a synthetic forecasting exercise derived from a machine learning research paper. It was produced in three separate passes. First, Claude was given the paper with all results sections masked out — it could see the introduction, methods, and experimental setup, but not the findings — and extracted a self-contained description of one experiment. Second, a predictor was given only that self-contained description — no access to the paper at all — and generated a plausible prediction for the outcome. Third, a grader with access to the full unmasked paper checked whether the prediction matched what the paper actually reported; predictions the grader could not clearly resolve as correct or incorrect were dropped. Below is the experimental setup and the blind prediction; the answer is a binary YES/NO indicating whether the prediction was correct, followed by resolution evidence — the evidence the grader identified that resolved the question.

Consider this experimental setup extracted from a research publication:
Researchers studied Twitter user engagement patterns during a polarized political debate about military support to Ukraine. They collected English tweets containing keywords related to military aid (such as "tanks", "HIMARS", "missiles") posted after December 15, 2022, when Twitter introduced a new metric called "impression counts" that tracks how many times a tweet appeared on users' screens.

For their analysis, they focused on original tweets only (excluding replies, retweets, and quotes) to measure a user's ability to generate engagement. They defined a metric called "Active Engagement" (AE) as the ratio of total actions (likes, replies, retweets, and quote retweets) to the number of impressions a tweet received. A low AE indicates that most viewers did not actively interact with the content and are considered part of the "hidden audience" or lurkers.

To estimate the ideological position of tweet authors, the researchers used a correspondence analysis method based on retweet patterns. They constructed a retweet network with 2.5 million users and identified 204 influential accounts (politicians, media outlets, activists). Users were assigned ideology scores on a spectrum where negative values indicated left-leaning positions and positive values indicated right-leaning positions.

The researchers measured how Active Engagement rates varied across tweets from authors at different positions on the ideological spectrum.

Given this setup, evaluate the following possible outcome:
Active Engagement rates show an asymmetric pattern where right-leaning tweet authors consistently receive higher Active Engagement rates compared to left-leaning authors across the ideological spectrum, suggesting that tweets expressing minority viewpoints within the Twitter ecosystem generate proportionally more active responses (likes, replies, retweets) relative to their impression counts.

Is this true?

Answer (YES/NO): NO